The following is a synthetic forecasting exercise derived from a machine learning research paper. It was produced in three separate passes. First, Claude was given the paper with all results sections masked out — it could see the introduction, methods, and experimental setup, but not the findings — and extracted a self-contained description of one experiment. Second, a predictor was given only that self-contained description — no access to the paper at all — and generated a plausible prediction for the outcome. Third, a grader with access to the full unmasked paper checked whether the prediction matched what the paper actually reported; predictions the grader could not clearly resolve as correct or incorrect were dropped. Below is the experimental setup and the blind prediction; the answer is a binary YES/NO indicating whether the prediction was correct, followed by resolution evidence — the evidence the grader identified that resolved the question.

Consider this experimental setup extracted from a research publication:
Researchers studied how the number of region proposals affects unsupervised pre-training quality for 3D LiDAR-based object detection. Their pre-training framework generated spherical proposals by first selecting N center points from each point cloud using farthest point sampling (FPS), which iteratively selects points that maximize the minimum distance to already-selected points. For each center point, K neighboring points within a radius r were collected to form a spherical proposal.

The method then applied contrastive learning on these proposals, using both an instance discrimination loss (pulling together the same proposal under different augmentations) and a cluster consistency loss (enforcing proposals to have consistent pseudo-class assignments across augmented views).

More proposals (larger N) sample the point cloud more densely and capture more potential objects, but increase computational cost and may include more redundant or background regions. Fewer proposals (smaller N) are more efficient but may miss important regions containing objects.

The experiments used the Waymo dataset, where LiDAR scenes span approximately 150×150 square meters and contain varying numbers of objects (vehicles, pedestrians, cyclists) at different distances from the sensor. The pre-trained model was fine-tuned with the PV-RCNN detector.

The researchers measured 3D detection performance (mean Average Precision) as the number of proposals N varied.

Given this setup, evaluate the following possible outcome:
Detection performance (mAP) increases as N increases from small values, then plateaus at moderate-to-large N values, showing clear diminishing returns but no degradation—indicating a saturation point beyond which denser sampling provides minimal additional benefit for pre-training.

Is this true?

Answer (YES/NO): NO